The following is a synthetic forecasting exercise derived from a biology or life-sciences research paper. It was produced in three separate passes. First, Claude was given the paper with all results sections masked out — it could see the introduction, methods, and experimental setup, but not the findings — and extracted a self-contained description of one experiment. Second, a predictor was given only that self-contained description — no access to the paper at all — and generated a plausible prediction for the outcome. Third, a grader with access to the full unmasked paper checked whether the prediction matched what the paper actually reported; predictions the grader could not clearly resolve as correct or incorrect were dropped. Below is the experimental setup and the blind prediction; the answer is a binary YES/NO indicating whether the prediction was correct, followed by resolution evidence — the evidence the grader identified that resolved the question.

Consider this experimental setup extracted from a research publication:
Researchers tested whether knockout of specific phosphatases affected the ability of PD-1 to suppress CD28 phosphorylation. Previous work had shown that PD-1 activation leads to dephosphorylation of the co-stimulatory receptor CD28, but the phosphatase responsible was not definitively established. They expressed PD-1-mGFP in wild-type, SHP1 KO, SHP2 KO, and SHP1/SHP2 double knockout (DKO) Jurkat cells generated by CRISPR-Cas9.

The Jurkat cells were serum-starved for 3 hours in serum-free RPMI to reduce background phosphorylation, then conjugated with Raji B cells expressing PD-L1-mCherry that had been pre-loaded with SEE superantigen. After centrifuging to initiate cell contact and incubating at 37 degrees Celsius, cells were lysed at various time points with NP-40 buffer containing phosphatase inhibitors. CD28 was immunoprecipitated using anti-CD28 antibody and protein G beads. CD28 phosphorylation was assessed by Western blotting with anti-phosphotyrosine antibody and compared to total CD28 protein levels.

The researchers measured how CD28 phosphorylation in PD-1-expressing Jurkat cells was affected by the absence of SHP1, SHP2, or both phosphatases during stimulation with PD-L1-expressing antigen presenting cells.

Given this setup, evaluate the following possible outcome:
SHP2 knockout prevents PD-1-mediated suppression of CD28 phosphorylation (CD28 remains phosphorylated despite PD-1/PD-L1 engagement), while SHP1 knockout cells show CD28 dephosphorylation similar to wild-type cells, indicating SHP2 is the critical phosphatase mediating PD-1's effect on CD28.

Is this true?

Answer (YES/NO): YES